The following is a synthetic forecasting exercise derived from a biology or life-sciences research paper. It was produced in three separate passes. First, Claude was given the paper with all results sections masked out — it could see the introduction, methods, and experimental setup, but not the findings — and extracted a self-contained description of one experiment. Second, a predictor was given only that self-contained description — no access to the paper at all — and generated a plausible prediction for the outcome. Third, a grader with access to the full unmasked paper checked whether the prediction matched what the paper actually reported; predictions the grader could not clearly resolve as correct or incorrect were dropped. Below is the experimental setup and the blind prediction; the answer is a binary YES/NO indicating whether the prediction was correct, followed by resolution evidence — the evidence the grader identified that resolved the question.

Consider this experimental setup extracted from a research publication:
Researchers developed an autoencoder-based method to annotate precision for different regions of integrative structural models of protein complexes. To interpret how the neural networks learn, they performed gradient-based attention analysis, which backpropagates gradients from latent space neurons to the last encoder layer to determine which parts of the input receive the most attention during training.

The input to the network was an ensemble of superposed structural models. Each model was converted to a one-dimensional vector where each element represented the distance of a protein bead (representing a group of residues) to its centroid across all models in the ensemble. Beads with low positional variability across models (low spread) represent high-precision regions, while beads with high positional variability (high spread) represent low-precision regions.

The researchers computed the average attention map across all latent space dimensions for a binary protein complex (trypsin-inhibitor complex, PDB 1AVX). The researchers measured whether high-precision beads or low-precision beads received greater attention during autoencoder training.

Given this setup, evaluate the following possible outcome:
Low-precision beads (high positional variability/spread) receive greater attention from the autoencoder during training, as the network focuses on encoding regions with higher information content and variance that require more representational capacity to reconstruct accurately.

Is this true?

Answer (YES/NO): YES